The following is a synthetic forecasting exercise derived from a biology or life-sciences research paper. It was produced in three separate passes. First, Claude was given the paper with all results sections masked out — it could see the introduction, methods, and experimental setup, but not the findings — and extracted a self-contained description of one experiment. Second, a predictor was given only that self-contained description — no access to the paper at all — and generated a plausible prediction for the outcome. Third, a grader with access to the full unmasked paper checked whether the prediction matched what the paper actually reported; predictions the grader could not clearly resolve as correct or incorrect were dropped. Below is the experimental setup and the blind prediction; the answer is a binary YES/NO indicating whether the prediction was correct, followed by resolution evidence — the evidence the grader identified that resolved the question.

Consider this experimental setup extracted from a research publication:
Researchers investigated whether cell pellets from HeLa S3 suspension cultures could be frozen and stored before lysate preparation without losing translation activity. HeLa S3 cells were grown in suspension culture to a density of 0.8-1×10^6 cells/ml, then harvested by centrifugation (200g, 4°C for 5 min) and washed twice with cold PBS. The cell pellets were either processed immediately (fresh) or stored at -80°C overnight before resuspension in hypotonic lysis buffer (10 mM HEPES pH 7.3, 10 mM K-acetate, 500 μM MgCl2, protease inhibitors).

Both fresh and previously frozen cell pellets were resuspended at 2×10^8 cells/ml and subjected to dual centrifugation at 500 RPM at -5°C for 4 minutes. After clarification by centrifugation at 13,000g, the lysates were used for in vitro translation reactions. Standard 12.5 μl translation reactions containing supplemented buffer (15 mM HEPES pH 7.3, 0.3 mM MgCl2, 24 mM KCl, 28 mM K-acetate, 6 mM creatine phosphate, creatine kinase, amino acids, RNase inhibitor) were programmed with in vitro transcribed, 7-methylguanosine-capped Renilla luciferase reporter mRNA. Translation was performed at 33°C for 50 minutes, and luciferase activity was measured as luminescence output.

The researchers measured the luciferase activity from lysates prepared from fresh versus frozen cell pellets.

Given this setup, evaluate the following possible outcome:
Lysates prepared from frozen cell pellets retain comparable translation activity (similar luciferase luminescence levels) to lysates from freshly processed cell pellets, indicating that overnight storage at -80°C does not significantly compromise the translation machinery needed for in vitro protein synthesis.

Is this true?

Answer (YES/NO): NO